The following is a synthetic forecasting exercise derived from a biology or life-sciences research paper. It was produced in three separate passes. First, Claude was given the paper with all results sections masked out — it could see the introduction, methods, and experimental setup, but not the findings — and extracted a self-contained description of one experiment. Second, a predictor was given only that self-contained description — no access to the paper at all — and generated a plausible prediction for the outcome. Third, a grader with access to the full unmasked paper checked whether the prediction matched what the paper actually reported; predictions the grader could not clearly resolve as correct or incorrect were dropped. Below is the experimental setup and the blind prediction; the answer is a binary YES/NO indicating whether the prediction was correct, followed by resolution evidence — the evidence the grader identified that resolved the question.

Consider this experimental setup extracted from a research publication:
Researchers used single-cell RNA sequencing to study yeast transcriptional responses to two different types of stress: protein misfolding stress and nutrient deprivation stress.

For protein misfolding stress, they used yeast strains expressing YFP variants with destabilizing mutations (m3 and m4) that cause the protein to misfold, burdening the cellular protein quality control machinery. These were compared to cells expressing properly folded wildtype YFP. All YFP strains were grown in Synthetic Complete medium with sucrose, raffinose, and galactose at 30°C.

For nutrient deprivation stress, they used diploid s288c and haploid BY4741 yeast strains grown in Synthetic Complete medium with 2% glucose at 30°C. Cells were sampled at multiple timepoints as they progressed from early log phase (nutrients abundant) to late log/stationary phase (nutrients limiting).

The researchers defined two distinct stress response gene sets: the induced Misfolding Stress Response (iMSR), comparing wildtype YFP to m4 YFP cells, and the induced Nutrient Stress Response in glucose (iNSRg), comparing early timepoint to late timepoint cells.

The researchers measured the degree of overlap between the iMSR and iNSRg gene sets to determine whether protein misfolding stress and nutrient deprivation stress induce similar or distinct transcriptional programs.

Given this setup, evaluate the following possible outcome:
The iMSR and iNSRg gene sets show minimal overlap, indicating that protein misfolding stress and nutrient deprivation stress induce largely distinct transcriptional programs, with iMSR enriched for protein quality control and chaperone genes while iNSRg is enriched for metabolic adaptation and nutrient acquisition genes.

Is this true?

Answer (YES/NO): NO